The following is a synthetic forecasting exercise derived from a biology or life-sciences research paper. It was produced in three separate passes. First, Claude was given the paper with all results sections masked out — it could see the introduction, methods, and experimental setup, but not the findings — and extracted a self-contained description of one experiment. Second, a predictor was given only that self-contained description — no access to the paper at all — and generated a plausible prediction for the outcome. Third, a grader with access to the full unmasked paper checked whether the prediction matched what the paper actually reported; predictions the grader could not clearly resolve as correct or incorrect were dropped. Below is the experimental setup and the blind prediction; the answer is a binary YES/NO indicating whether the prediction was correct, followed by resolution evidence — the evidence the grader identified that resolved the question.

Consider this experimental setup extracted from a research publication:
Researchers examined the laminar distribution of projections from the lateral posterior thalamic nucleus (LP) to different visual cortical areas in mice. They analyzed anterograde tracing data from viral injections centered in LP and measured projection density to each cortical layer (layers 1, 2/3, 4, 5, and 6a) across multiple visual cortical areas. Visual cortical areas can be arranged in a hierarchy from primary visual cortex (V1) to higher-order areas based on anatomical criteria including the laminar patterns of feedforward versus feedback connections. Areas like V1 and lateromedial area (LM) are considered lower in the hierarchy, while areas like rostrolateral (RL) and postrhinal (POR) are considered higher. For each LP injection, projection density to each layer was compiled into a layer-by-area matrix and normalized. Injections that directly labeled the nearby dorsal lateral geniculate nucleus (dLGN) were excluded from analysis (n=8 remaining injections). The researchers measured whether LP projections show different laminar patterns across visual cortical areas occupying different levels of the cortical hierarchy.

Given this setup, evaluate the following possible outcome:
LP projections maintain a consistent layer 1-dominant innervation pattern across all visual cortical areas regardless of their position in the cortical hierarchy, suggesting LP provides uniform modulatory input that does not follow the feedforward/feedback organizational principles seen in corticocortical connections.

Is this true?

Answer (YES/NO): NO